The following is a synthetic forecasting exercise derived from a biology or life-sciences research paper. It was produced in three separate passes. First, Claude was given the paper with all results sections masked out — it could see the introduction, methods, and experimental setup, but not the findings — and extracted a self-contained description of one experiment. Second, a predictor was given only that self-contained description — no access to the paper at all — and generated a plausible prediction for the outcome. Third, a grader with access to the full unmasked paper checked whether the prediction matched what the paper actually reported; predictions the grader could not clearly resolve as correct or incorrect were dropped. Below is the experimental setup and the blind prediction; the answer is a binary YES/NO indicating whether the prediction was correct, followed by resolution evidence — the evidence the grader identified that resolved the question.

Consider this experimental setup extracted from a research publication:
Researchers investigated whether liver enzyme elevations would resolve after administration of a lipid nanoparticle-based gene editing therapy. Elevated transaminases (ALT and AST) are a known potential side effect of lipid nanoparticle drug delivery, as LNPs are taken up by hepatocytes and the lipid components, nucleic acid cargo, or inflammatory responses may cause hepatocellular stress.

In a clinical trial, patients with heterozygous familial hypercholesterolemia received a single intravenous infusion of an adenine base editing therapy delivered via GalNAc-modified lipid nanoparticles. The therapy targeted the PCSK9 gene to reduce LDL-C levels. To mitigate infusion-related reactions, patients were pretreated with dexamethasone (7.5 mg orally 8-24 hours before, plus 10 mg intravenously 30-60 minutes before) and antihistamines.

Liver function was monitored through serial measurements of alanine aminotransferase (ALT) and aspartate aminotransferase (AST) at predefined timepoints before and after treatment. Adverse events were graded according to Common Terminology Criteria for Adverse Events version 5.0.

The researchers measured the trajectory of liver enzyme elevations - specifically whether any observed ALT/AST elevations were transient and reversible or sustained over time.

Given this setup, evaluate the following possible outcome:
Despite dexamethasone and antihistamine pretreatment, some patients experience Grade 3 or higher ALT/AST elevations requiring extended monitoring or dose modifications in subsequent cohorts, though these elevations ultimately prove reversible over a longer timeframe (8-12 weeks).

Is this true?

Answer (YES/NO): NO